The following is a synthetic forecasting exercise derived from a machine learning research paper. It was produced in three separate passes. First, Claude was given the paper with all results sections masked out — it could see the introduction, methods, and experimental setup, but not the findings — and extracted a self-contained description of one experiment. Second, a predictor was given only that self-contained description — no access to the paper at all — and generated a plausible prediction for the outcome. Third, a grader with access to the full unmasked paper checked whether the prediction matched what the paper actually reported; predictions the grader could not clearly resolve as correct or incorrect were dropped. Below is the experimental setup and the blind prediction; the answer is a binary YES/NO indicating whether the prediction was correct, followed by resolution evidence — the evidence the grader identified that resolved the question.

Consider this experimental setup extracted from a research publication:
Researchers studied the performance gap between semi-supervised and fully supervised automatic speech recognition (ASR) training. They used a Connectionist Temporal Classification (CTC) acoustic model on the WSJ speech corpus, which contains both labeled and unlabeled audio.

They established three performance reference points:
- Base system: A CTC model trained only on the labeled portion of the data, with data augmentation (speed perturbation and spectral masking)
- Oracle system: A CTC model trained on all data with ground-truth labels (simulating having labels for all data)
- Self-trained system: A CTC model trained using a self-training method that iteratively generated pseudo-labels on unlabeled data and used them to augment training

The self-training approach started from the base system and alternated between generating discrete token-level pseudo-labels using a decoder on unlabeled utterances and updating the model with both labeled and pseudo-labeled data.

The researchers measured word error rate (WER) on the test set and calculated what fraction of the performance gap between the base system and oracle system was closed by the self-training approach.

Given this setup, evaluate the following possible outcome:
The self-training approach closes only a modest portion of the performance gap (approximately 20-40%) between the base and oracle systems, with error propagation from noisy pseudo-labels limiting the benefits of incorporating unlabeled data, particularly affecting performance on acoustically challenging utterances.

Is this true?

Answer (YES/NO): NO